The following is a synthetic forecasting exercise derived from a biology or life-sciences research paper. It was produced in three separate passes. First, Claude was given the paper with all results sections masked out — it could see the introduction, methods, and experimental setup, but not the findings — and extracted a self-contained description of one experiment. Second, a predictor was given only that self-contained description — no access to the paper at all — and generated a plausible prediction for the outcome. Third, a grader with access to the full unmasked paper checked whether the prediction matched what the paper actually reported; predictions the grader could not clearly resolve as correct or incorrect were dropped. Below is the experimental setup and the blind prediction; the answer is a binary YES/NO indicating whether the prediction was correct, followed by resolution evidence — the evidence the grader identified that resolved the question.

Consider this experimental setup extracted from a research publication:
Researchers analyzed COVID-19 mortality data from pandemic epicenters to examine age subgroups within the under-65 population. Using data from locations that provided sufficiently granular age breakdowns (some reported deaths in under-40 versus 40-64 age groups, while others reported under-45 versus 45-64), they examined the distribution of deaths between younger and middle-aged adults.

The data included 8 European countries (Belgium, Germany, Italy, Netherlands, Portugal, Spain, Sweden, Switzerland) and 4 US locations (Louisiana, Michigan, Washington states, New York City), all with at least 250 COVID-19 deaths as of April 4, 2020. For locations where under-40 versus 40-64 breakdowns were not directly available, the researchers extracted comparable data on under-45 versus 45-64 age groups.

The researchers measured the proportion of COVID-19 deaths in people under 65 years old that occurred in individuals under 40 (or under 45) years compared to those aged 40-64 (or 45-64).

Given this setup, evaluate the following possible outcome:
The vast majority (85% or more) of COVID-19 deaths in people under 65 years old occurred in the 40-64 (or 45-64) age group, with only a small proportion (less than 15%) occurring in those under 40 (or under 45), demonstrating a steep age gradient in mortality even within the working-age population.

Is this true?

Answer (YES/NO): YES